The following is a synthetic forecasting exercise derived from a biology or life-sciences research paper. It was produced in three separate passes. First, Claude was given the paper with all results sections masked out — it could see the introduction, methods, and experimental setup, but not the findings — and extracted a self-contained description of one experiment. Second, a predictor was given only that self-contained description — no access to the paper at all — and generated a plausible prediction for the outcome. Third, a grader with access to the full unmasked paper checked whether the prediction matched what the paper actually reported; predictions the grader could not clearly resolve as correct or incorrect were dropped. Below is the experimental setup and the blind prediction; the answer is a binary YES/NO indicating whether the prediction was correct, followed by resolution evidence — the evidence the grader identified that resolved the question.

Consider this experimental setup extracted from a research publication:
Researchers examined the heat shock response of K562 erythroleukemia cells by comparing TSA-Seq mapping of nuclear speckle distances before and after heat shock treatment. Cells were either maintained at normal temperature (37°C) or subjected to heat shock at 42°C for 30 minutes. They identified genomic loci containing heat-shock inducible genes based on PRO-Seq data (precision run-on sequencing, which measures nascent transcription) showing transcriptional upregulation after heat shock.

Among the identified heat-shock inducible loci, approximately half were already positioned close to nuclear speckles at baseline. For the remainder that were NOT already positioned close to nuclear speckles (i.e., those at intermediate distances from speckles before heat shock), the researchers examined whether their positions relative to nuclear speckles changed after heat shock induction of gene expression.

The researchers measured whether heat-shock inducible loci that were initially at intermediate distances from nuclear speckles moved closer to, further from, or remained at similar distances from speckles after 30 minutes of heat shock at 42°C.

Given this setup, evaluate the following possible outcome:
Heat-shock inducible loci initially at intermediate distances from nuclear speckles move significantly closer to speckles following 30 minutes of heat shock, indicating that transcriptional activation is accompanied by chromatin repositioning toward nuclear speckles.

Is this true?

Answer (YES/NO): YES